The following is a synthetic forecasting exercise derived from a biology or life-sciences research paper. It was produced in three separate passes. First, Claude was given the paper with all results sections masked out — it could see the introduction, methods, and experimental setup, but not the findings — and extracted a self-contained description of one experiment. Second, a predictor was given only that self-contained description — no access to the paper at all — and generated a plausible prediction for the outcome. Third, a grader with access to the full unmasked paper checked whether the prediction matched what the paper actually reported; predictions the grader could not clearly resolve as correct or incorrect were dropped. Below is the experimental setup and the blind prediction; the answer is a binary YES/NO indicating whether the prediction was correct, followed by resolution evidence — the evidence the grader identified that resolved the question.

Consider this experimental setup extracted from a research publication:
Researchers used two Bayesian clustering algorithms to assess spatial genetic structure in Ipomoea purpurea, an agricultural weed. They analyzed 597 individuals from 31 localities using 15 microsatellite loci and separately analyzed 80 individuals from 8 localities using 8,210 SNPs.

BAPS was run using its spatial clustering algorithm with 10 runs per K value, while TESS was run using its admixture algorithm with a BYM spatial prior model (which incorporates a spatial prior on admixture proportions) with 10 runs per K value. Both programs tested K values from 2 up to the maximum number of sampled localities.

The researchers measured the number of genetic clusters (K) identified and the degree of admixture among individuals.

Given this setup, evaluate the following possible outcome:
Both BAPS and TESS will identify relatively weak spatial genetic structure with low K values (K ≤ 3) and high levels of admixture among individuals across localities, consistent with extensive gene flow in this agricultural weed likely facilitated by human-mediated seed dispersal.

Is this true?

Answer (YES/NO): NO